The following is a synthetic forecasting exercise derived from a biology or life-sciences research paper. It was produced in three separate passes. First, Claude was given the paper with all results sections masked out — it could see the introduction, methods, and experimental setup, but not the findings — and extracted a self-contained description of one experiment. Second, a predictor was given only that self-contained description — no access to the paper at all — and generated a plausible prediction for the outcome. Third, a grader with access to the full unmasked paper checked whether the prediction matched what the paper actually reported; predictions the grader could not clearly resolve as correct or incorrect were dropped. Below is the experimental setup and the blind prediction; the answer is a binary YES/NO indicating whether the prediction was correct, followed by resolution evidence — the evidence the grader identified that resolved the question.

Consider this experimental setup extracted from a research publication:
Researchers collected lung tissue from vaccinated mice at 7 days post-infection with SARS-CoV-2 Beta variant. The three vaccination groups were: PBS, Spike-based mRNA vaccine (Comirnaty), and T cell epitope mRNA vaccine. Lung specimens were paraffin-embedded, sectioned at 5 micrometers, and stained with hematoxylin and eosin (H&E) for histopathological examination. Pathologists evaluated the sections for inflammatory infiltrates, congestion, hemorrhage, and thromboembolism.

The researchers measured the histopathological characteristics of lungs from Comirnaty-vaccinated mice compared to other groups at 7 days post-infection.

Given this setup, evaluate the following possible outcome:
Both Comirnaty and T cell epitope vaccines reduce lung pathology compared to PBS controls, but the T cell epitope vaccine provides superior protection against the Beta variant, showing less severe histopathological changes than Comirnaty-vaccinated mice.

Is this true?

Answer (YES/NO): NO